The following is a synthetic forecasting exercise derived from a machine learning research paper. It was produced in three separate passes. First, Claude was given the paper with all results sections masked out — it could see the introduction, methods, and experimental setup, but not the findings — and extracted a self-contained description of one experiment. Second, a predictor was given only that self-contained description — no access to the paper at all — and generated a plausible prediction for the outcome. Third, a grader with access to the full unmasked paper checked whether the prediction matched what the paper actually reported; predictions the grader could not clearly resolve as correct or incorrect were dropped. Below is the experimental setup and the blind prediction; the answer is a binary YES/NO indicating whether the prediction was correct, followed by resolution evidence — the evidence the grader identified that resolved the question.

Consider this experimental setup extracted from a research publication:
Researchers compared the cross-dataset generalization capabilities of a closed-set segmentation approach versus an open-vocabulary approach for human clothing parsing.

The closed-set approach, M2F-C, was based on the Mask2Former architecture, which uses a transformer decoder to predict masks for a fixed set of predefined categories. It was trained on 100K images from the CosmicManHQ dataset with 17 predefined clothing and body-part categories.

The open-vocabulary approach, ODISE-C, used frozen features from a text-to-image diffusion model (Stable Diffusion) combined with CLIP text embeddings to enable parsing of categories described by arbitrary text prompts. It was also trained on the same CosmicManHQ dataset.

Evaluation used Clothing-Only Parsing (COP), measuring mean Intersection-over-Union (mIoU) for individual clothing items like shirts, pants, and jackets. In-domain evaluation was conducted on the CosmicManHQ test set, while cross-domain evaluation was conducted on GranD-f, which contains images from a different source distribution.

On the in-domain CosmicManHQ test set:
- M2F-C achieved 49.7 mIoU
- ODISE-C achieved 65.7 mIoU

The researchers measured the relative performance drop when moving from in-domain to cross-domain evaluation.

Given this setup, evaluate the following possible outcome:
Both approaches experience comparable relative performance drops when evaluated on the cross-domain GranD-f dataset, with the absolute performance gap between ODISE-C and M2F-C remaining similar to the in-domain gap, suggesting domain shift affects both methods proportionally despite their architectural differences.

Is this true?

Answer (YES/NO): NO